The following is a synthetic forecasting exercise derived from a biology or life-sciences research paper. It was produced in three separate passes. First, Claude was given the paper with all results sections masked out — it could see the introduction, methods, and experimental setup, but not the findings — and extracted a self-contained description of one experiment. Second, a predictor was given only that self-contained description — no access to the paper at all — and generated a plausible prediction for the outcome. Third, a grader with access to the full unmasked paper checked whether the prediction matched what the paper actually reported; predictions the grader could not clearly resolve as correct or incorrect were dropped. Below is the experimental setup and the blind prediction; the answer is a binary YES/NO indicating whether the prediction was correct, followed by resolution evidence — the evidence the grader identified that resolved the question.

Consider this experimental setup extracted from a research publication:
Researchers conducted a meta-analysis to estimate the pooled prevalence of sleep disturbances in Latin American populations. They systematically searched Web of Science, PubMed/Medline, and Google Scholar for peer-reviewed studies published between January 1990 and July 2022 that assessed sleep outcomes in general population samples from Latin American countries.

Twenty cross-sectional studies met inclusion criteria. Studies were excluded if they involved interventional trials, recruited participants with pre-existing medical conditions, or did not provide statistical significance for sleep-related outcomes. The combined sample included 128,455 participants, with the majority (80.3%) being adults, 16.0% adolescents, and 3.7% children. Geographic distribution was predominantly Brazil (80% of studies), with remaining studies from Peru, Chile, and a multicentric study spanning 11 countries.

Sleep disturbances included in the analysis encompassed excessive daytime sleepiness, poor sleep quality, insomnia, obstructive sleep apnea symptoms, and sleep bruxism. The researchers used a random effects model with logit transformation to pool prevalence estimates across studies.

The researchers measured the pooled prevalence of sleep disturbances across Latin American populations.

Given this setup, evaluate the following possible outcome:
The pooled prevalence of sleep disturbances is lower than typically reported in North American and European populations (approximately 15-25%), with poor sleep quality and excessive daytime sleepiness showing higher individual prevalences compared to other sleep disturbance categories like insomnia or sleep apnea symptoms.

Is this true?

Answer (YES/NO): NO